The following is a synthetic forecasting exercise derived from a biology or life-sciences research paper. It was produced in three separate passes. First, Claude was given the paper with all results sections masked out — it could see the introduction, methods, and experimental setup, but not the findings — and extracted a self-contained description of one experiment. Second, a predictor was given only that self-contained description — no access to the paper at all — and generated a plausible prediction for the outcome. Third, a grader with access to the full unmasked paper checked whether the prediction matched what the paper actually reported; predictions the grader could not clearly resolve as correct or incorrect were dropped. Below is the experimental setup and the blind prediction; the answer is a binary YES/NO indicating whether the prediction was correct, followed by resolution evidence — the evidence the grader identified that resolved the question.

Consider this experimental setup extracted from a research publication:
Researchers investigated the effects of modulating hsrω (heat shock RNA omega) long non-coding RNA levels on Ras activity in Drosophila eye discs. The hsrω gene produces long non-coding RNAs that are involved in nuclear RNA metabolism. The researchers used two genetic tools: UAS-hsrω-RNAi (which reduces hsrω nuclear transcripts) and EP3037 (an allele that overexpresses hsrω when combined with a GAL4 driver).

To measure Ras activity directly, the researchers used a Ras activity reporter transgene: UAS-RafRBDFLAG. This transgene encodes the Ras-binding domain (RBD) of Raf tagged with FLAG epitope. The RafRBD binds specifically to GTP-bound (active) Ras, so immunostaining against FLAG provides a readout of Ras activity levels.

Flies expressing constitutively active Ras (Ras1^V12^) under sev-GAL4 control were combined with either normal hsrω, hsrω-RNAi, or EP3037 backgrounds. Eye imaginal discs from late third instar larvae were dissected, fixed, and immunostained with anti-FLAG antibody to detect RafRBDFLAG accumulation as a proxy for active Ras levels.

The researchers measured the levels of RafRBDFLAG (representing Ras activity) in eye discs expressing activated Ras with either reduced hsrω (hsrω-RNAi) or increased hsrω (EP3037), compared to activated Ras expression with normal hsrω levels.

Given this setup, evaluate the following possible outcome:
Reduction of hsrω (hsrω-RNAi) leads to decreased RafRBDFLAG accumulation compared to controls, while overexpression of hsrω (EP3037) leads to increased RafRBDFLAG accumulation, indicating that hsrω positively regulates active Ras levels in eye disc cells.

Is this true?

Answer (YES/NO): NO